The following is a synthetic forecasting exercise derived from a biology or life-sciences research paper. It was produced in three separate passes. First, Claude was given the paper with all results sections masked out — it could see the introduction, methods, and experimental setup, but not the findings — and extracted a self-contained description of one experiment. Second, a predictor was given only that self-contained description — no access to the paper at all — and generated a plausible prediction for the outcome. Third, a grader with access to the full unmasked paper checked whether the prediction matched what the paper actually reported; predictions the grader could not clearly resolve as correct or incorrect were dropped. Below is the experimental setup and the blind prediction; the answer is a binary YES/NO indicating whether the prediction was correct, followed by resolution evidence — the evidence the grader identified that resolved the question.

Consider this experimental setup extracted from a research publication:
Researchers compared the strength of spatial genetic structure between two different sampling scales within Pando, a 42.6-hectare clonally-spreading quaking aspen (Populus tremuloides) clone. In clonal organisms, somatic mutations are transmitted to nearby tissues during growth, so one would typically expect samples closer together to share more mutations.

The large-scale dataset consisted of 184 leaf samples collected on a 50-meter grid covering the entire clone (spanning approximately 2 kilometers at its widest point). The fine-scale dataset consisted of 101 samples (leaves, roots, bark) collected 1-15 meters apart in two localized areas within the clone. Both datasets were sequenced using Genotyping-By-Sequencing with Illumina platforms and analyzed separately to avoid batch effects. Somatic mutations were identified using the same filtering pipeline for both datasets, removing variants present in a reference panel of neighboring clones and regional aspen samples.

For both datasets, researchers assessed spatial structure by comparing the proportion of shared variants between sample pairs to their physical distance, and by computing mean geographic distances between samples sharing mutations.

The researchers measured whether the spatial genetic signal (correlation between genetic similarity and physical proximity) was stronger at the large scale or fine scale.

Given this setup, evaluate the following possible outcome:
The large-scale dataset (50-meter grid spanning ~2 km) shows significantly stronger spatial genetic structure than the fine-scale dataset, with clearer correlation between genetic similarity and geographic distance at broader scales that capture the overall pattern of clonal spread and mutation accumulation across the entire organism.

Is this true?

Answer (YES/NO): NO